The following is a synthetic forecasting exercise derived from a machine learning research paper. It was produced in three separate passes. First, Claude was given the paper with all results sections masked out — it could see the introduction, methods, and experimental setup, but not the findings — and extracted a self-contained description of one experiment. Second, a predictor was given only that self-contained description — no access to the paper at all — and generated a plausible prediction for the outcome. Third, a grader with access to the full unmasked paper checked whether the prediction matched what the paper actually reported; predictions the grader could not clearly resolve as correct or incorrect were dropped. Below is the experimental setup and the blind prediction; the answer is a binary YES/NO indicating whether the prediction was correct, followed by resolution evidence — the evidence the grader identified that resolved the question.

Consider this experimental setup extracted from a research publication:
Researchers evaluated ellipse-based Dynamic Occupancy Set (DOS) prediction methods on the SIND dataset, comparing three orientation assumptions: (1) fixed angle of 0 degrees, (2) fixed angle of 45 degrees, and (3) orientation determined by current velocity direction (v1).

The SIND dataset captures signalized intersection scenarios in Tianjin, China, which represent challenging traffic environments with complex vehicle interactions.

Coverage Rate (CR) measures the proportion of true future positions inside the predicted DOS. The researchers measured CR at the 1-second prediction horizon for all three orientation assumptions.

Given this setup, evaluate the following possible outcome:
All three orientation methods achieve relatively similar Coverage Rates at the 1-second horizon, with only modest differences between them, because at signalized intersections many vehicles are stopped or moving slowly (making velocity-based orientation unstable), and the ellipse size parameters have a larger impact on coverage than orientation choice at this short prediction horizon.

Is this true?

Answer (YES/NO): YES